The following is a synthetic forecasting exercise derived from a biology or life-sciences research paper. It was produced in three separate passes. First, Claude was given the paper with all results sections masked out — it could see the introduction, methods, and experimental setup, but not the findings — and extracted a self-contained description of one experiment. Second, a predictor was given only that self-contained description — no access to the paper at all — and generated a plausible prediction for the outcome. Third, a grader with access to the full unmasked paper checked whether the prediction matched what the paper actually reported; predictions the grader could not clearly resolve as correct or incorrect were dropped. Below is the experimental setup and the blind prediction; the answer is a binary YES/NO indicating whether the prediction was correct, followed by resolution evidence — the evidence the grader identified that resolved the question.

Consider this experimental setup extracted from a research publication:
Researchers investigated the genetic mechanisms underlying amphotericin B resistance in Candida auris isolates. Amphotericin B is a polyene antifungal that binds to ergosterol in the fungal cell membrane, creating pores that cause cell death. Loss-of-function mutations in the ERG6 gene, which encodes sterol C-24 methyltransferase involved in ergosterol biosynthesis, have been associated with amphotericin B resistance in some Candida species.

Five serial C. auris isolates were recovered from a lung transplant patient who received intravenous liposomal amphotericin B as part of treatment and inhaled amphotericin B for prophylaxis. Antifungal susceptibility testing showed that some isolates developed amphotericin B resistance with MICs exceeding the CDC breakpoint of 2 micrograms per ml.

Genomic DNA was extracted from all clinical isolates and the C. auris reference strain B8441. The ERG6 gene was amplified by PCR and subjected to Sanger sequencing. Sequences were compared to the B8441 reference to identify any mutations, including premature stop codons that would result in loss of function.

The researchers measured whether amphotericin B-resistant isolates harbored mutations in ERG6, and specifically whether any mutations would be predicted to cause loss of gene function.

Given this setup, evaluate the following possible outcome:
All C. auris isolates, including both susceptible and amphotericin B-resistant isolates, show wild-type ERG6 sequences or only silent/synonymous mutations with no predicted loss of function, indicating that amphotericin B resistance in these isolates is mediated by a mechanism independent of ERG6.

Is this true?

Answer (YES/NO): YES